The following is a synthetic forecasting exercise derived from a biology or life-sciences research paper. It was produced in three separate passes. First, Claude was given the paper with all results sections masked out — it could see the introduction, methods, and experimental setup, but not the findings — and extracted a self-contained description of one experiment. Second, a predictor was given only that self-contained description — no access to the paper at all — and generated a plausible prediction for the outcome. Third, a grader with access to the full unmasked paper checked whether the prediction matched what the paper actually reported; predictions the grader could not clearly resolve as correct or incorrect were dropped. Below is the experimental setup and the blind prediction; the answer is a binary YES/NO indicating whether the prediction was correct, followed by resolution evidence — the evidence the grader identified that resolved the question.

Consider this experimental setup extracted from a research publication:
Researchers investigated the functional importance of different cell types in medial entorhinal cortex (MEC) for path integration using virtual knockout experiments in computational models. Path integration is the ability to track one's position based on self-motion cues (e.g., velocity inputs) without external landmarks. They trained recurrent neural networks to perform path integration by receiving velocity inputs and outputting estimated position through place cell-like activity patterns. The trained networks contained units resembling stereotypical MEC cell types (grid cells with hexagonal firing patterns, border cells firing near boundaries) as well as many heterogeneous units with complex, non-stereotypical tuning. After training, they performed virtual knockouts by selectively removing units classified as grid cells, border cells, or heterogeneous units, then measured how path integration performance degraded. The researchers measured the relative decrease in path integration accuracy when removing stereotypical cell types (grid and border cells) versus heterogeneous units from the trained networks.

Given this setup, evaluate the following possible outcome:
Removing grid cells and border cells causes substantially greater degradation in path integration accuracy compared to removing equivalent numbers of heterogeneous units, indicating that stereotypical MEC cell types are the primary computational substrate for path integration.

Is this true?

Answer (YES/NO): NO